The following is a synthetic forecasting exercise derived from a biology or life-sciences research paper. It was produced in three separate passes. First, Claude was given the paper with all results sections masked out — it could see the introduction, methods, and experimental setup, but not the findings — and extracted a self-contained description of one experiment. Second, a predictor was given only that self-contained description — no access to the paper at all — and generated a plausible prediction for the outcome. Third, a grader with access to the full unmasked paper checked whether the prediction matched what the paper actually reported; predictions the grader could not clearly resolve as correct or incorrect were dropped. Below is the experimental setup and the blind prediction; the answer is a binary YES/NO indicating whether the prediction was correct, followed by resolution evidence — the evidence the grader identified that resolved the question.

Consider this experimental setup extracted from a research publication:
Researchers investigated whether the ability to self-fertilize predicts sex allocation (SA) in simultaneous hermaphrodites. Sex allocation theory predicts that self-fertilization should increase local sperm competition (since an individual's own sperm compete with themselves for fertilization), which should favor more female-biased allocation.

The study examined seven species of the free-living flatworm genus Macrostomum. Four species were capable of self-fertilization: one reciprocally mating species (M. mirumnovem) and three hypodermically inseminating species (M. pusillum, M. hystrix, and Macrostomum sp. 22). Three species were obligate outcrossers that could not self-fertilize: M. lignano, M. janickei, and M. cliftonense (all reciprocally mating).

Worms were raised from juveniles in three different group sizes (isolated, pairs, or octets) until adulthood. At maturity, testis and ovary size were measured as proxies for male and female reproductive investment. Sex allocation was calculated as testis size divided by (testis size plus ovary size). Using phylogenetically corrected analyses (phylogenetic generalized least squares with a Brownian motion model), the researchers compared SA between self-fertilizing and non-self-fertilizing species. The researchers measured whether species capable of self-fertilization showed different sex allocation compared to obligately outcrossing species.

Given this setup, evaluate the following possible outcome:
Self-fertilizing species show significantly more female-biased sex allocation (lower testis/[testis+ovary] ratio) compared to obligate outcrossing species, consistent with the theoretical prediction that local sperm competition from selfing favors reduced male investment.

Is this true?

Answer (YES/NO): NO